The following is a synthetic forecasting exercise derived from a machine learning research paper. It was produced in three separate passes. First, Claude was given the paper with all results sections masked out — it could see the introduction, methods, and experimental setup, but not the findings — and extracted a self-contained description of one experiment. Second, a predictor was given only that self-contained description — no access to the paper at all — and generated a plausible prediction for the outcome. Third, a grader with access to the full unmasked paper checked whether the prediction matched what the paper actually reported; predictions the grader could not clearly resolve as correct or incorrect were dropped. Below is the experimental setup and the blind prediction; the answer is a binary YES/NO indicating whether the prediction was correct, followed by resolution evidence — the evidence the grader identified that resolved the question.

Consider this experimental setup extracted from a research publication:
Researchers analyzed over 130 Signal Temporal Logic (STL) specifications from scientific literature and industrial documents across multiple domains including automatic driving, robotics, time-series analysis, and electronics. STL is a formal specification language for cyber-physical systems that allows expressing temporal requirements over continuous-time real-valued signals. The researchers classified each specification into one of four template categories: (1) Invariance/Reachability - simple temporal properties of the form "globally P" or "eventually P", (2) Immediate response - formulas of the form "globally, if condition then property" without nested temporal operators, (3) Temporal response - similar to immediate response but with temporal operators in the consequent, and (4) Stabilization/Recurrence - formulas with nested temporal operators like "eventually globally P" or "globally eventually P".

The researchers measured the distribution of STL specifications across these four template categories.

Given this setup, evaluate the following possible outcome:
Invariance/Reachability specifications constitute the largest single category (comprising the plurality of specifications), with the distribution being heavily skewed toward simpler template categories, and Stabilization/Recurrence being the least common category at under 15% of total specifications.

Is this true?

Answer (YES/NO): NO